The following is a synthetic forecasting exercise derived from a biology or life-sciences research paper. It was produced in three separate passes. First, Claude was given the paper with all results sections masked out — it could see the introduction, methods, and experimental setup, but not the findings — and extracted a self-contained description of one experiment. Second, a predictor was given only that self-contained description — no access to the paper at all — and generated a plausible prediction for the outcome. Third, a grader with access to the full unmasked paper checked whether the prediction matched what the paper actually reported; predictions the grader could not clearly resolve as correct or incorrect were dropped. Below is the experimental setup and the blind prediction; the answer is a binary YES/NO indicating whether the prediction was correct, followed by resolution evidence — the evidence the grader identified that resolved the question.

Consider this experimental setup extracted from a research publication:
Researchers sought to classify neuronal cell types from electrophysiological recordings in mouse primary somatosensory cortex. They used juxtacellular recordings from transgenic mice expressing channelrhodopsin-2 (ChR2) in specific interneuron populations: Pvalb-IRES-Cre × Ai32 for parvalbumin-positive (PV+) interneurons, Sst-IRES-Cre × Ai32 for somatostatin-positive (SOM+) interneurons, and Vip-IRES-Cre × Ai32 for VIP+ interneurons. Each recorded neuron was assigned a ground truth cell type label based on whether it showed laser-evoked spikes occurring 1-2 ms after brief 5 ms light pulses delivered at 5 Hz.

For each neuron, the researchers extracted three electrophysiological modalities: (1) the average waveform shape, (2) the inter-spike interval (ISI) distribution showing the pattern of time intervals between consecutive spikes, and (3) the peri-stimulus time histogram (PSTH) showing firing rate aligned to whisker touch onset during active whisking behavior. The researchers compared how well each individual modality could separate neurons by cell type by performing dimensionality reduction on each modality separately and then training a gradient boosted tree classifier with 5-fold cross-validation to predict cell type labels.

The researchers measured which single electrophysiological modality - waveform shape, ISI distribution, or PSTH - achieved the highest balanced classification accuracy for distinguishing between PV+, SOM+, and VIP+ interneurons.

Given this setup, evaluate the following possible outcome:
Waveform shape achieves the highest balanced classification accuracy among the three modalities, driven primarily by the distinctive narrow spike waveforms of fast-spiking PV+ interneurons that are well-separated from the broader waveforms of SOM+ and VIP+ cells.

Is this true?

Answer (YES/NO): YES